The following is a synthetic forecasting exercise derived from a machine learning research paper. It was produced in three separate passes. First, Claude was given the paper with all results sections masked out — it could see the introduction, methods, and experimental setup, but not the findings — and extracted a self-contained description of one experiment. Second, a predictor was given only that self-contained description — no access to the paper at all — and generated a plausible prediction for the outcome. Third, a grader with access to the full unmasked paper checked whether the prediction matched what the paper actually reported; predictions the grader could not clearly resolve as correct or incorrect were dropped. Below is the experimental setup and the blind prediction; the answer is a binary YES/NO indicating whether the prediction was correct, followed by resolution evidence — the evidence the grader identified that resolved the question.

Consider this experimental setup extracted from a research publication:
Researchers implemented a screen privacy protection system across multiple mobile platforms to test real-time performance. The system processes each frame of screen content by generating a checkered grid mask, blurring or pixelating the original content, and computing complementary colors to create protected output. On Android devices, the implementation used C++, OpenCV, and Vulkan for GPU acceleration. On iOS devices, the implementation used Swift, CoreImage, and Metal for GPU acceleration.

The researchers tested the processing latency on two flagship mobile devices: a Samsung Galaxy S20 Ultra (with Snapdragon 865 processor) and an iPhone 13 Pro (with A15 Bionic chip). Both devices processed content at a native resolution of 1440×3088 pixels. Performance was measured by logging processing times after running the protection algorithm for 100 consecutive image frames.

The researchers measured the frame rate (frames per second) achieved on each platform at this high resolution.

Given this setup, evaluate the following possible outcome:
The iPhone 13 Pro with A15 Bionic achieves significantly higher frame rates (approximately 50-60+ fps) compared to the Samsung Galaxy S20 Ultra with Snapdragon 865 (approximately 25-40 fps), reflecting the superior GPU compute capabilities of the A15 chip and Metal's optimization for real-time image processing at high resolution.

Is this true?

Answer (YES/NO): NO